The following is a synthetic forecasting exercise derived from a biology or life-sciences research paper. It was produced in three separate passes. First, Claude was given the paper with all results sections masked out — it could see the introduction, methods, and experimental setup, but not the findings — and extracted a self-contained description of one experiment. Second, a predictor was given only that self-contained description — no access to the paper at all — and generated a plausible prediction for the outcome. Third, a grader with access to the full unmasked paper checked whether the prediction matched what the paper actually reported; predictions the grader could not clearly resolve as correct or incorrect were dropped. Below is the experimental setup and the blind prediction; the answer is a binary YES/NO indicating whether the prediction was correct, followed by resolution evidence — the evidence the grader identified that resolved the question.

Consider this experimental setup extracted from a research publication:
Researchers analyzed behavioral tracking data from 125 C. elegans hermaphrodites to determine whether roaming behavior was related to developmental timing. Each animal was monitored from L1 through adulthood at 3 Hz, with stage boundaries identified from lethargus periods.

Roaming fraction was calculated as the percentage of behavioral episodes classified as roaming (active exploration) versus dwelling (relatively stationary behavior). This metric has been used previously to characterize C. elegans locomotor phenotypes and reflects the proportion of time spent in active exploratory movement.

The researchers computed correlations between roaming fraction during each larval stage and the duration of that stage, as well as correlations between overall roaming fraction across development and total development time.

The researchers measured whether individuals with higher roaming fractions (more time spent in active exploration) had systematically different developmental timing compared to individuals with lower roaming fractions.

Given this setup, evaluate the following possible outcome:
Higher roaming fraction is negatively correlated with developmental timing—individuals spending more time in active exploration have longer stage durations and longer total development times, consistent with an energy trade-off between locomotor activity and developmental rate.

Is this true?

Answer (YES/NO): NO